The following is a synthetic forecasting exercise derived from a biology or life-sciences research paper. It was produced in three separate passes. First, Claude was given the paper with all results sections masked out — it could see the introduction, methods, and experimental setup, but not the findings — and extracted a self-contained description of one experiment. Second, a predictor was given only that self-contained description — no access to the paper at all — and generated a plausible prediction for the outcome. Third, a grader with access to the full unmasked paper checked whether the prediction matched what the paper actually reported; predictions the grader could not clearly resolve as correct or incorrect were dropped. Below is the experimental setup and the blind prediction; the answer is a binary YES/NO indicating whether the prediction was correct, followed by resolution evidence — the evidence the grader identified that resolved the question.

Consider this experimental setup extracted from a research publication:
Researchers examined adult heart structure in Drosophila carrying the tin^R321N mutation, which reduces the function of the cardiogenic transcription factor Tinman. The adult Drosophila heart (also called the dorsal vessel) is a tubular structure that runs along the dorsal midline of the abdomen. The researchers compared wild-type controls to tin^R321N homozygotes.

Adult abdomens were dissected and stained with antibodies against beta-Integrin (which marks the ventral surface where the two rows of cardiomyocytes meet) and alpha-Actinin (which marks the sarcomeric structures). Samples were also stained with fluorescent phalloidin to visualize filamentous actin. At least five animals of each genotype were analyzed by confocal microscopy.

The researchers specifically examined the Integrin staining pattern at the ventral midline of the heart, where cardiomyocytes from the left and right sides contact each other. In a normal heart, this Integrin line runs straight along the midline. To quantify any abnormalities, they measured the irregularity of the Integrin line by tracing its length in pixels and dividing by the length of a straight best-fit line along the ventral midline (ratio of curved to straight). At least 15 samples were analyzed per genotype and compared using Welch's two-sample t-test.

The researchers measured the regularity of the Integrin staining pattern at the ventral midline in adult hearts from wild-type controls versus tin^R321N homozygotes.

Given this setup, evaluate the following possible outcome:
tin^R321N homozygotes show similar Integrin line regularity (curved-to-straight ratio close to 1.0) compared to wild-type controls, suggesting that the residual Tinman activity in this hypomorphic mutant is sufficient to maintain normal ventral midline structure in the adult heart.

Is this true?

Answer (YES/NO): NO